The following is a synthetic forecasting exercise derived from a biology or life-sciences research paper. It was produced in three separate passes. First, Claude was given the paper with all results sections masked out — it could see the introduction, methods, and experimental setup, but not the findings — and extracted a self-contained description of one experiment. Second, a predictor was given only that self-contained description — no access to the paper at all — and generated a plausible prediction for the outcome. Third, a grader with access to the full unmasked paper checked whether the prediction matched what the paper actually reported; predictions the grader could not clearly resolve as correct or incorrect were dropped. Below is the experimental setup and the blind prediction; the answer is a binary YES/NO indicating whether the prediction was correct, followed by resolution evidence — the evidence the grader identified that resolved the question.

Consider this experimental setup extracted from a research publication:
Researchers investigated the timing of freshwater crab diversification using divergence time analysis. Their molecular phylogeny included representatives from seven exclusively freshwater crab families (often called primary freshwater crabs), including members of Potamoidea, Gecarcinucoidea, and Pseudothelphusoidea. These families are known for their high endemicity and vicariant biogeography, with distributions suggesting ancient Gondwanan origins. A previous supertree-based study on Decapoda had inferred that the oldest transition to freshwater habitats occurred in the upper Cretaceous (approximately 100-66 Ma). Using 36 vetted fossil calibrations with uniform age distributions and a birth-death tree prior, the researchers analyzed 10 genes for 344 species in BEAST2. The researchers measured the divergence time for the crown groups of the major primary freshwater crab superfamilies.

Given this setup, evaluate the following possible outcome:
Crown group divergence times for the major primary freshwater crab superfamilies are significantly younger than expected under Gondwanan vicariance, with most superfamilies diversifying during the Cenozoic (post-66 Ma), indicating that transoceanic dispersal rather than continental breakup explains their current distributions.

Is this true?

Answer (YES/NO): NO